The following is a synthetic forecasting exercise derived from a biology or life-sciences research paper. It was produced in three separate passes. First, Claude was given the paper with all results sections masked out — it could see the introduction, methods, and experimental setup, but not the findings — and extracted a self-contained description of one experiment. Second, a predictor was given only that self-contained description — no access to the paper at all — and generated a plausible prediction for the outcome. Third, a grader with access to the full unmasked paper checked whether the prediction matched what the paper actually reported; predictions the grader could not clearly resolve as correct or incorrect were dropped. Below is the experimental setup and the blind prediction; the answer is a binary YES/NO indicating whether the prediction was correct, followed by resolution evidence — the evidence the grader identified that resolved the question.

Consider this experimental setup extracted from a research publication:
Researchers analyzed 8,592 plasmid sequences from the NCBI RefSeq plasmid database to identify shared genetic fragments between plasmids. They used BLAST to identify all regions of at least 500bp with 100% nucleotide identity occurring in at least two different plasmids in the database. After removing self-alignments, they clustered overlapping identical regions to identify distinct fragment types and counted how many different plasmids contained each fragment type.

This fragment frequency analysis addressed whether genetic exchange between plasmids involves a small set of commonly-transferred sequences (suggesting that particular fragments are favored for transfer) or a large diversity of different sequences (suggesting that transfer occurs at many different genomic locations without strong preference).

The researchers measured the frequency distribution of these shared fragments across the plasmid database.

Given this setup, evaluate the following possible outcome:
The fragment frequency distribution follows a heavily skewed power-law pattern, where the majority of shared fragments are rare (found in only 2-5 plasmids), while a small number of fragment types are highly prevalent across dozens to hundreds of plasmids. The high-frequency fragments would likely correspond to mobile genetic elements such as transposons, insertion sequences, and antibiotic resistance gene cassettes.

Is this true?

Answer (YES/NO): NO